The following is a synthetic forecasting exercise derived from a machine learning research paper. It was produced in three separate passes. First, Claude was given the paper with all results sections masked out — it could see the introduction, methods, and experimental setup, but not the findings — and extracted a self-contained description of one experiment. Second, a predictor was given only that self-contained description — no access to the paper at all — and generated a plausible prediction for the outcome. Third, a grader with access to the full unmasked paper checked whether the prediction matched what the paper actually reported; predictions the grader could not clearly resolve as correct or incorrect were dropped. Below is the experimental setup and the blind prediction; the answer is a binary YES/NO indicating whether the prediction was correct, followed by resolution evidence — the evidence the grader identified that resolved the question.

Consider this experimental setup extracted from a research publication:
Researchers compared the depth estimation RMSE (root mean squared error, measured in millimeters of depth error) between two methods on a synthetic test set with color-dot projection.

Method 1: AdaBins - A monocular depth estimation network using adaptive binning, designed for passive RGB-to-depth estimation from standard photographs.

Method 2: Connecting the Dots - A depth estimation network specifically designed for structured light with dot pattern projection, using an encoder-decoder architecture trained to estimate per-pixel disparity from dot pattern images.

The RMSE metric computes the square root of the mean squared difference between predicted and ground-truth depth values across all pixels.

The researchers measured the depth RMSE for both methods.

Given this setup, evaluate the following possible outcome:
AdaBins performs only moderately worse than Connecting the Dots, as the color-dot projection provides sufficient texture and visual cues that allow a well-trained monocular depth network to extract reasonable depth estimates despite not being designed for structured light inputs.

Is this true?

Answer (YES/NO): NO